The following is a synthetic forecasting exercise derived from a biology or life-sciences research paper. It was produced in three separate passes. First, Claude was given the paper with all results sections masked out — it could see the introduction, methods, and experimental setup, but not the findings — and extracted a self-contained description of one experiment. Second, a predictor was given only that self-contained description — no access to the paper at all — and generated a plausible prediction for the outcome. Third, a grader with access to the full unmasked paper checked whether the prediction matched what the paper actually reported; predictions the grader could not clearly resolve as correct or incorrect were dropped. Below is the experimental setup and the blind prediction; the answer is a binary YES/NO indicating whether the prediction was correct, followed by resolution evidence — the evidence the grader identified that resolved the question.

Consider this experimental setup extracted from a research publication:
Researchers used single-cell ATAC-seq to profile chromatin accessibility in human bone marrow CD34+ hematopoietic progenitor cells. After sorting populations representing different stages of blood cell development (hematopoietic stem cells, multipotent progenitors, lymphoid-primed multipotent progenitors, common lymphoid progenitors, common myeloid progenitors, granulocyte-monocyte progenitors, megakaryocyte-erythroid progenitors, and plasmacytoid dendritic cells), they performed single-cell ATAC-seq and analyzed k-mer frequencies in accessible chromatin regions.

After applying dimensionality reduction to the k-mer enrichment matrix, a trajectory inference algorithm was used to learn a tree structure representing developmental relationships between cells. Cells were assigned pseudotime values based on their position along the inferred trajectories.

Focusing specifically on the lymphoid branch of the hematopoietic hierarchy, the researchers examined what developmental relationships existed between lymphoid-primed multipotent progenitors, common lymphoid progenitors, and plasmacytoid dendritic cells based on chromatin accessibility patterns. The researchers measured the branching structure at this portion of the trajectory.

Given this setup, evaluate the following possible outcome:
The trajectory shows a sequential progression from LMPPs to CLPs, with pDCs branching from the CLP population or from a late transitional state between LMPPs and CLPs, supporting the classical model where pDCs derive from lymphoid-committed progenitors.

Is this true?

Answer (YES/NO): NO